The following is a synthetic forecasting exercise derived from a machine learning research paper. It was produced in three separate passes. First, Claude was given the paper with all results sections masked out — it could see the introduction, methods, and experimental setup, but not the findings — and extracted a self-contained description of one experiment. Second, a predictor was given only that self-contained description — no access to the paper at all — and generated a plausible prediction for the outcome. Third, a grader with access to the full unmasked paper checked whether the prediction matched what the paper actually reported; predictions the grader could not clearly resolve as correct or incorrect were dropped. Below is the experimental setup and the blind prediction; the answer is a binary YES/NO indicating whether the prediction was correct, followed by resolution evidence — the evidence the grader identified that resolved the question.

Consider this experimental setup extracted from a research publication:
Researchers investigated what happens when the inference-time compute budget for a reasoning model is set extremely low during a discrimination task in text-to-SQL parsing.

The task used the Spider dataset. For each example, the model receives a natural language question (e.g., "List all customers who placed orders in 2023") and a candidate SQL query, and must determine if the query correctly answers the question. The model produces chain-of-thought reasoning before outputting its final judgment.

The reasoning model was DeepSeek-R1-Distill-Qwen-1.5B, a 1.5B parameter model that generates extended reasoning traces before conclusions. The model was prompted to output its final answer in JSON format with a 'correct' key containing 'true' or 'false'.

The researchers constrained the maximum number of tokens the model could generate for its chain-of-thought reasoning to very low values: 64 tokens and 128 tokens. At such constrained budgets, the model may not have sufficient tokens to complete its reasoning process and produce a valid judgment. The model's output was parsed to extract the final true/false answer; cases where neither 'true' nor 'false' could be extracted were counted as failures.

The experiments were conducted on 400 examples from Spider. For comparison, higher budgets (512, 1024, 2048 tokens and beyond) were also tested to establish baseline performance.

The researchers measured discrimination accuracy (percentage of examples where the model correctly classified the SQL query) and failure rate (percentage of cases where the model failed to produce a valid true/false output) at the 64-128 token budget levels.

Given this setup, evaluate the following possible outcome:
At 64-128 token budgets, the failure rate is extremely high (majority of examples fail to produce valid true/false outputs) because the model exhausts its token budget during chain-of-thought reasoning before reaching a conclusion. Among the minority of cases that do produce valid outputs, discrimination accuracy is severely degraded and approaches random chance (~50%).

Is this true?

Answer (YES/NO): NO